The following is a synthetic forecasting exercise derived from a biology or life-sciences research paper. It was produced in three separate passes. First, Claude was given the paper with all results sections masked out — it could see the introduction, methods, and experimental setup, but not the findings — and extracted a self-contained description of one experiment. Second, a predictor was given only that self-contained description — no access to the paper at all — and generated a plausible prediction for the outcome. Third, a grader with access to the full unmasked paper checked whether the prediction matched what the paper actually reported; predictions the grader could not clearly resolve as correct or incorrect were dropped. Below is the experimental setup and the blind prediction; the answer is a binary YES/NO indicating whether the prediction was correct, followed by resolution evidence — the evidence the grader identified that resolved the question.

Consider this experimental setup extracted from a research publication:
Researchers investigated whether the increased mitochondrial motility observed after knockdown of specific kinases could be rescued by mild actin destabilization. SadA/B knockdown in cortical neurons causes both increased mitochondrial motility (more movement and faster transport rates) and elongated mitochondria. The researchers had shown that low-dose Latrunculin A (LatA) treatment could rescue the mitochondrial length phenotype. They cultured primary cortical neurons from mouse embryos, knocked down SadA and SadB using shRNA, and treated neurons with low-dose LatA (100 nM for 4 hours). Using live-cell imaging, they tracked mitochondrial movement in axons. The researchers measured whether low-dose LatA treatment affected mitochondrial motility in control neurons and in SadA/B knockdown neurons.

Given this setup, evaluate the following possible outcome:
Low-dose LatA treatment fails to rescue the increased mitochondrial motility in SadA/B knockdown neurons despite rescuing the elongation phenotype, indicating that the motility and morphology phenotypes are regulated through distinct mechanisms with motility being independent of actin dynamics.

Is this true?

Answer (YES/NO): YES